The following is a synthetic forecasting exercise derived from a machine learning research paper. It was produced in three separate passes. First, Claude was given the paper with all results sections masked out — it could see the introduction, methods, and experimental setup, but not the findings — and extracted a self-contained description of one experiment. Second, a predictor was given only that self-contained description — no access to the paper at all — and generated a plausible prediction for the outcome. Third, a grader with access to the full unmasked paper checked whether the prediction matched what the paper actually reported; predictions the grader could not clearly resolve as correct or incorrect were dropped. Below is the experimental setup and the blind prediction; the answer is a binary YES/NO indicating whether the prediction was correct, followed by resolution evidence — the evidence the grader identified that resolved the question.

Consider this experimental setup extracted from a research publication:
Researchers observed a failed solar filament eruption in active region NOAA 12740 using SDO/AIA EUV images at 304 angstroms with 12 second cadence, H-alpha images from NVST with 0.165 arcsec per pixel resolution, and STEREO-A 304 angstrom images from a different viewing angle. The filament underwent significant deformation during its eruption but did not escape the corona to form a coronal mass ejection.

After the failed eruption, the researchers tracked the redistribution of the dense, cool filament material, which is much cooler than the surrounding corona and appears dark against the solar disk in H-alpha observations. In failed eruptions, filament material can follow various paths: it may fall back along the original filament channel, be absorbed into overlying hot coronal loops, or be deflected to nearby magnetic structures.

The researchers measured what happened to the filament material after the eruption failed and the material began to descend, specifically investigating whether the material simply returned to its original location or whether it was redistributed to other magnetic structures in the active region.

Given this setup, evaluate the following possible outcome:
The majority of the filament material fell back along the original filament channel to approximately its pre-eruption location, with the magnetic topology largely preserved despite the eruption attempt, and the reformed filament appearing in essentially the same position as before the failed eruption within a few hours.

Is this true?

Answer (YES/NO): NO